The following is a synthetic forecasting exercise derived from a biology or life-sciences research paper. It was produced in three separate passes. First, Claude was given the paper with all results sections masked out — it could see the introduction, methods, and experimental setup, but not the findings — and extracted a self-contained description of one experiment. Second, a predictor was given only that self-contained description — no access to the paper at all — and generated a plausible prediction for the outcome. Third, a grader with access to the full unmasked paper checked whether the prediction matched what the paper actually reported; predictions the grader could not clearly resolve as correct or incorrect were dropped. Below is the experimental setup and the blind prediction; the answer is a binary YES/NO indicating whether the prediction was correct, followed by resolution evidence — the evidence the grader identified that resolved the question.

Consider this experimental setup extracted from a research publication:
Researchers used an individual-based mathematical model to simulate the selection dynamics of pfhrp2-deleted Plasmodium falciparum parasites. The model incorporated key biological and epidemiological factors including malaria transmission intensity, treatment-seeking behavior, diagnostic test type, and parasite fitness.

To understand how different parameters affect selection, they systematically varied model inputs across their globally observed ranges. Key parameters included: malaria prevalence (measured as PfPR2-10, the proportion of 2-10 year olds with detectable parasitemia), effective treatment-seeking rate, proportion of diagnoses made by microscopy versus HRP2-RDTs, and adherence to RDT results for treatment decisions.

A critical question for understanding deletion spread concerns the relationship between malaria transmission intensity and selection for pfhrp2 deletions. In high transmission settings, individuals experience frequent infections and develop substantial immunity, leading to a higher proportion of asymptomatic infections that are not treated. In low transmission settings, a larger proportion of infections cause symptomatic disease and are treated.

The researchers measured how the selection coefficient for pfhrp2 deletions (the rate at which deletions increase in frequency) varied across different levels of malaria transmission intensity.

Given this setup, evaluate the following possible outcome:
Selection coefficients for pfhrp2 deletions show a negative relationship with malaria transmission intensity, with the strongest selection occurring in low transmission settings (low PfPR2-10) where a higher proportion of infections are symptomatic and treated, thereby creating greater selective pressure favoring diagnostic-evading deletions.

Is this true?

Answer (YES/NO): YES